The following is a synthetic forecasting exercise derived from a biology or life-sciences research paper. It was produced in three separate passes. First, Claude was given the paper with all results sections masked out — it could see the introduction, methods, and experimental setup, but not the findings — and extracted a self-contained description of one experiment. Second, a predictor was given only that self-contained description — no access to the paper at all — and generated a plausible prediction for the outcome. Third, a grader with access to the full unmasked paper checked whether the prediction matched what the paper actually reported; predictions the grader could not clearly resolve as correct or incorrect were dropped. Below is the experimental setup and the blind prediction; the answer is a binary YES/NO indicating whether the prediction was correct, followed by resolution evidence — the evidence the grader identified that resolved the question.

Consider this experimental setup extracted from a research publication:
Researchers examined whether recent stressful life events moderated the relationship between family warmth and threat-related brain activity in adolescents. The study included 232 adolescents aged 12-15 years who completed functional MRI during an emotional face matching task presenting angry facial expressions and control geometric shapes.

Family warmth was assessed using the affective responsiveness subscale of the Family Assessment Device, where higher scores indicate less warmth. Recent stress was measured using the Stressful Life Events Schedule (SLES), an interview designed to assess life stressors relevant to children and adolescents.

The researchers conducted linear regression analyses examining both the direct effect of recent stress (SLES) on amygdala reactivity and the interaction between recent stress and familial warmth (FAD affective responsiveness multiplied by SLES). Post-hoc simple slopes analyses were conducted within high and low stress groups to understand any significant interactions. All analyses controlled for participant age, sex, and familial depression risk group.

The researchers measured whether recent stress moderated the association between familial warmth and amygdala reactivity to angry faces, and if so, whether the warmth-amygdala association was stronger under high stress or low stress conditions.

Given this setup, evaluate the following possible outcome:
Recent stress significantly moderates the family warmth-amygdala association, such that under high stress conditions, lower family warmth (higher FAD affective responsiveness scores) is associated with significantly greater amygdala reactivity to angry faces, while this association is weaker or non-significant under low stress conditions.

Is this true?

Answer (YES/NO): NO